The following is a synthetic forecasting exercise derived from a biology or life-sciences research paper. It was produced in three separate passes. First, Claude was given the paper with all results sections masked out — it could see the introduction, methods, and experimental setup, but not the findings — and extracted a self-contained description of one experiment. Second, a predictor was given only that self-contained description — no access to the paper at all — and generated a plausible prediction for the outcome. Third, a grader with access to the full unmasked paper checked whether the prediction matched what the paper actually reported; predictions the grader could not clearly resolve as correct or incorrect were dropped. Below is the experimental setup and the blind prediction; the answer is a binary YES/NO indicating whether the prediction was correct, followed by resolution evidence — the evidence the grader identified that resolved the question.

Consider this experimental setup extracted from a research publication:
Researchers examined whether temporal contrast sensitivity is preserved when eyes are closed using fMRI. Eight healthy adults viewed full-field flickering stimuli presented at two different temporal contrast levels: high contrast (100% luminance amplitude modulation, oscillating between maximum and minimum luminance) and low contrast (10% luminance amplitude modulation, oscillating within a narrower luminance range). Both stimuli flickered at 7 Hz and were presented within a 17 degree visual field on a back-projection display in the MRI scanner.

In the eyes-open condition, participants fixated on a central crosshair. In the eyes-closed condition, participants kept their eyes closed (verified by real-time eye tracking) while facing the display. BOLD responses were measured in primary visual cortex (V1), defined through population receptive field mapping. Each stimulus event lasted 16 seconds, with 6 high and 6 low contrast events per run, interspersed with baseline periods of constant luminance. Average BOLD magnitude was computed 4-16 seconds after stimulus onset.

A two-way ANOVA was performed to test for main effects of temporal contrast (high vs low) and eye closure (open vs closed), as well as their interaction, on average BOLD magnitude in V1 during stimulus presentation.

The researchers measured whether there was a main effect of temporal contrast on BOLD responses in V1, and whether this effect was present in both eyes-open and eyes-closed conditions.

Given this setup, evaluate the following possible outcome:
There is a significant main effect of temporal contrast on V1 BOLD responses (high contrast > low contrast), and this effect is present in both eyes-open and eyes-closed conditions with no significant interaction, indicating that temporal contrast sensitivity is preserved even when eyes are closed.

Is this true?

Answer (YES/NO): YES